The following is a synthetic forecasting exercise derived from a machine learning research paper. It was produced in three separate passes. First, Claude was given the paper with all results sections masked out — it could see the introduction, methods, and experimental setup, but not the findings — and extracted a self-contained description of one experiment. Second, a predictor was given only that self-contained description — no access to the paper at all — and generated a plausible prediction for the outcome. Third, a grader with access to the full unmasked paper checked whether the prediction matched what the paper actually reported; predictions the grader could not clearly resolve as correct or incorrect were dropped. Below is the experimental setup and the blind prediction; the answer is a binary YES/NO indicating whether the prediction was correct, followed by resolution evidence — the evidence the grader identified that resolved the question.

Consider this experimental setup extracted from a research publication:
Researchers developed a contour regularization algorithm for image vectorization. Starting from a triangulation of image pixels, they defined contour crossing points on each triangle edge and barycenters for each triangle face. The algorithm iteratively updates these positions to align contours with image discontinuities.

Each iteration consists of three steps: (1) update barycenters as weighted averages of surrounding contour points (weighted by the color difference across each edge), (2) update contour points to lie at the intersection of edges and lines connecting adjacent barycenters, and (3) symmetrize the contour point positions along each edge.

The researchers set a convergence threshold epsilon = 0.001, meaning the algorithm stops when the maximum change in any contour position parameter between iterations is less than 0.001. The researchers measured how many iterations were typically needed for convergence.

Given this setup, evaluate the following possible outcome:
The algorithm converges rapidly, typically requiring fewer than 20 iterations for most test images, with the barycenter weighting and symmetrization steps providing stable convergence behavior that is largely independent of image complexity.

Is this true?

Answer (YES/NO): YES